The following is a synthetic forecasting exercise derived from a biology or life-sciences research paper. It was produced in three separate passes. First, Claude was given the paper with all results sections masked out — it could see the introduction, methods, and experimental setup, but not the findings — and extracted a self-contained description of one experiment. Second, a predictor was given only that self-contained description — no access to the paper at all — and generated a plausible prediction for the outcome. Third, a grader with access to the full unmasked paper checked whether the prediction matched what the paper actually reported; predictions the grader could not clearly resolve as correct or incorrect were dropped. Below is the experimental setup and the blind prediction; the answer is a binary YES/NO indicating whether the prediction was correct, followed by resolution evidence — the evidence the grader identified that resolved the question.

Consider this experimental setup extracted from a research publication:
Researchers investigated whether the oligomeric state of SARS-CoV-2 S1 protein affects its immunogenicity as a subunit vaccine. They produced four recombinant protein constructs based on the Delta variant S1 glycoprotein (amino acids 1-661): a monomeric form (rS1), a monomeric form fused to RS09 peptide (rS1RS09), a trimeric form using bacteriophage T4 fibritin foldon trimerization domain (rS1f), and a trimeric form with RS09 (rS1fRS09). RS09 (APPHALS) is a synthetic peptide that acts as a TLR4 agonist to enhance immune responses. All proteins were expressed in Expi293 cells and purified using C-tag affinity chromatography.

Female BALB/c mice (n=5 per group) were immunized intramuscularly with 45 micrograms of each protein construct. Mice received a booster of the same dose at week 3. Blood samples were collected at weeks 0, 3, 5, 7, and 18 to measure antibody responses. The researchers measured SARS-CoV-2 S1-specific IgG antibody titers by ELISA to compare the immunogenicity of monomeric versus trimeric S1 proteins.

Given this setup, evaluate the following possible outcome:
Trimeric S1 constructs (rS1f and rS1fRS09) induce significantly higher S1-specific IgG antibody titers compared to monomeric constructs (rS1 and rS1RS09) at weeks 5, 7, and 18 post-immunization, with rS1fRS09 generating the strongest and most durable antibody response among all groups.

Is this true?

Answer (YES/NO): NO